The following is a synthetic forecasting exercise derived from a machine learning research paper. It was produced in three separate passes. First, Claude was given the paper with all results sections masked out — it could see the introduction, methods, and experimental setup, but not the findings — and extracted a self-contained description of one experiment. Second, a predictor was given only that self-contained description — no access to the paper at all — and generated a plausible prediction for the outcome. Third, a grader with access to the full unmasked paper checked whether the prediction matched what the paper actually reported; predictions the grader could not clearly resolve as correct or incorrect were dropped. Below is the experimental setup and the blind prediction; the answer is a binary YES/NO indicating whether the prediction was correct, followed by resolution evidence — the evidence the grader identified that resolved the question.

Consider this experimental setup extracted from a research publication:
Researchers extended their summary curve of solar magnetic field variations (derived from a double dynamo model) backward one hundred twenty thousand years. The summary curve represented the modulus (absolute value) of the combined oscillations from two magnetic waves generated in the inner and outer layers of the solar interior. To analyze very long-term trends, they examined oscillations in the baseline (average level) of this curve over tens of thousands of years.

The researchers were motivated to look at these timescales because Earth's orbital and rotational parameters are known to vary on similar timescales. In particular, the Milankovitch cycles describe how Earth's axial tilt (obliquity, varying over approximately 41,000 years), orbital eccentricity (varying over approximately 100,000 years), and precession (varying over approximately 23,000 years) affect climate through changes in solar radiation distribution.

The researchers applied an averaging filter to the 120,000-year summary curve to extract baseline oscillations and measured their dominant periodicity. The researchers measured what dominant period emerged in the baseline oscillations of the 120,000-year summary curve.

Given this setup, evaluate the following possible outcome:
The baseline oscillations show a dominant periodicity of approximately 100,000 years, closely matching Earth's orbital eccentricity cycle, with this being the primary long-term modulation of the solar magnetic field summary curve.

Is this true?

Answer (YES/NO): NO